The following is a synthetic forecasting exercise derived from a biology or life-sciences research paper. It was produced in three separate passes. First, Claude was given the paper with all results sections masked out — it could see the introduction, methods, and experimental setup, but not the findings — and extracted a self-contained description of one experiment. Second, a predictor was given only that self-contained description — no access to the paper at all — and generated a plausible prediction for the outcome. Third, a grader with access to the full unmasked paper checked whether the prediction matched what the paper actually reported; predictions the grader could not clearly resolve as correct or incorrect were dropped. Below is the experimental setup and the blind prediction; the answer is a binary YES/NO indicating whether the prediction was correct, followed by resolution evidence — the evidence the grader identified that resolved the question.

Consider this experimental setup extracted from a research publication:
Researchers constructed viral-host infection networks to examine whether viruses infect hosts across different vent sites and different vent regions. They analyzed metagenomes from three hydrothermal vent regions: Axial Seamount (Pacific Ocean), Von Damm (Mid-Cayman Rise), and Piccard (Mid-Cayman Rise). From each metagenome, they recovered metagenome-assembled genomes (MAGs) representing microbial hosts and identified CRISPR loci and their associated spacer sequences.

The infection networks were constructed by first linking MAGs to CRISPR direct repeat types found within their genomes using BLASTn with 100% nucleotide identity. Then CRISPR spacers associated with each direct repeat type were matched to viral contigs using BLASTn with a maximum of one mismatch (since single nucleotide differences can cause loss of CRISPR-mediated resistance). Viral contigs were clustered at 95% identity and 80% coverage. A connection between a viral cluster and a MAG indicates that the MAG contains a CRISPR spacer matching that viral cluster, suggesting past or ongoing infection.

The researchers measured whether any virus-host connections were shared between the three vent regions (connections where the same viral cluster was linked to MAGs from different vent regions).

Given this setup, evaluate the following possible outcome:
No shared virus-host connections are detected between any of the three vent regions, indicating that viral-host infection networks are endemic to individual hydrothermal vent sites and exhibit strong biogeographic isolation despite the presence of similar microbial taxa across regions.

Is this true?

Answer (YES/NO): YES